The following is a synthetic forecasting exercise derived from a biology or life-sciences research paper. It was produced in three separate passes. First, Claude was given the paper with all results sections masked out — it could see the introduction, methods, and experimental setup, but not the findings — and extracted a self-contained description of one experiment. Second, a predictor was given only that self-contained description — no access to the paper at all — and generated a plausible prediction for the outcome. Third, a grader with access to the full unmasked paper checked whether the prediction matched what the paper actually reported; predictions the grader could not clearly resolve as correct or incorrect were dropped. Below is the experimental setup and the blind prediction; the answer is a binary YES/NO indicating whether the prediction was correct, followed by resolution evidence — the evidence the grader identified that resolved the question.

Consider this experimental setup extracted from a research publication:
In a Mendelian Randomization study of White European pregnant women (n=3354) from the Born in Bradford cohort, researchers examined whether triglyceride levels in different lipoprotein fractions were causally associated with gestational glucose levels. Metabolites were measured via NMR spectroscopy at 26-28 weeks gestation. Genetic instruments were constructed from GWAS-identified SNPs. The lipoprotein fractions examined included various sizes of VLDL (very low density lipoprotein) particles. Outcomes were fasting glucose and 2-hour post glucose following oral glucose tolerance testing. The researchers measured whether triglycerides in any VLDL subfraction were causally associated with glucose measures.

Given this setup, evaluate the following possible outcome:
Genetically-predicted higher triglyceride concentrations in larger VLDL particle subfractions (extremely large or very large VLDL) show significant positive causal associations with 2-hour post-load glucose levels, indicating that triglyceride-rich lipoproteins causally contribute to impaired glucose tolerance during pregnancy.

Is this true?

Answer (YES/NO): NO